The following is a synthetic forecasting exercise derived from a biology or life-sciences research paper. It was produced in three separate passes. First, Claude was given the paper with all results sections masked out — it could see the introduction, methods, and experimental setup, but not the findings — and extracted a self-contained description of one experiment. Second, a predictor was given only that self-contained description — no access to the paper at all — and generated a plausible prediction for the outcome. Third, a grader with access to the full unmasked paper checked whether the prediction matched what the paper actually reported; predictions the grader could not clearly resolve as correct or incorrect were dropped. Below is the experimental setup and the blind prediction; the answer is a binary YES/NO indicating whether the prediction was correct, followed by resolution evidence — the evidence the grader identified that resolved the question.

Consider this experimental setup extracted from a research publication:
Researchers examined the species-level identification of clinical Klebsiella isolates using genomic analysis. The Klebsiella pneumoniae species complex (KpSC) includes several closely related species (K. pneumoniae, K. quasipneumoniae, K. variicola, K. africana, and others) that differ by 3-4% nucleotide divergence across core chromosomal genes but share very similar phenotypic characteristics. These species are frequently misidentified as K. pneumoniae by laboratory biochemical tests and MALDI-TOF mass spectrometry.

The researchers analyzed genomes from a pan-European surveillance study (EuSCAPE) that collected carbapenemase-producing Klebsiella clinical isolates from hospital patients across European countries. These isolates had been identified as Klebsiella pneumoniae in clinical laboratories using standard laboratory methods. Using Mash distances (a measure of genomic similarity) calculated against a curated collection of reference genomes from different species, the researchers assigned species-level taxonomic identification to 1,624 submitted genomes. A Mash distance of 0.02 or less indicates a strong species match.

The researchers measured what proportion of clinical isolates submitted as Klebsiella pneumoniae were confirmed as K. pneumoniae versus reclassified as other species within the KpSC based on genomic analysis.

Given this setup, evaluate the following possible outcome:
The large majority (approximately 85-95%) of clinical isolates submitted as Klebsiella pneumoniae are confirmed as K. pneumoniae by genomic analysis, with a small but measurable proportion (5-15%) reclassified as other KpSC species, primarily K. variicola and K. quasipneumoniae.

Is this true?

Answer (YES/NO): NO